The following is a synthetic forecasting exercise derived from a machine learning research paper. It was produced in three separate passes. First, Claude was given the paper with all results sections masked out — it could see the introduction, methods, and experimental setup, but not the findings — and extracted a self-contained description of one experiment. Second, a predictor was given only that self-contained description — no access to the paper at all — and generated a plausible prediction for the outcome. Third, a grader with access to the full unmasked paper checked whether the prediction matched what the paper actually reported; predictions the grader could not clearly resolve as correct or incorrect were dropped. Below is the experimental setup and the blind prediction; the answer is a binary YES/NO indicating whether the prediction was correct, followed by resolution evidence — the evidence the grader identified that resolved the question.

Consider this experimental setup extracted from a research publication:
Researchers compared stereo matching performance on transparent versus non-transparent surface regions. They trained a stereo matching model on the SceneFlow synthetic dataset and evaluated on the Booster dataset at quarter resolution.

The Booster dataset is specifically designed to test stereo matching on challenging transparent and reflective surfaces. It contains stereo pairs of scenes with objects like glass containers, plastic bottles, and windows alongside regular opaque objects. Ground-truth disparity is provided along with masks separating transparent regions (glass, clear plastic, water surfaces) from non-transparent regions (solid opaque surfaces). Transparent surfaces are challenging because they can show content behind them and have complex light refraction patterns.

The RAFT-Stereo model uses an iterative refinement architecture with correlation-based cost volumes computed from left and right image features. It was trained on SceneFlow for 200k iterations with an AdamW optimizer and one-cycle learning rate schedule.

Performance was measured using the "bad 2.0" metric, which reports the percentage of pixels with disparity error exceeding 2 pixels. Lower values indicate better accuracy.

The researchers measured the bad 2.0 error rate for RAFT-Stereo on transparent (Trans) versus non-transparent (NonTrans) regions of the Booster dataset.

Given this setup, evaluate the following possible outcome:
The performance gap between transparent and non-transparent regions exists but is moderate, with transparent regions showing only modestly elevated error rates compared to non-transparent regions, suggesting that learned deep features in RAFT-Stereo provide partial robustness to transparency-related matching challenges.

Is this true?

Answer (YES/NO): NO